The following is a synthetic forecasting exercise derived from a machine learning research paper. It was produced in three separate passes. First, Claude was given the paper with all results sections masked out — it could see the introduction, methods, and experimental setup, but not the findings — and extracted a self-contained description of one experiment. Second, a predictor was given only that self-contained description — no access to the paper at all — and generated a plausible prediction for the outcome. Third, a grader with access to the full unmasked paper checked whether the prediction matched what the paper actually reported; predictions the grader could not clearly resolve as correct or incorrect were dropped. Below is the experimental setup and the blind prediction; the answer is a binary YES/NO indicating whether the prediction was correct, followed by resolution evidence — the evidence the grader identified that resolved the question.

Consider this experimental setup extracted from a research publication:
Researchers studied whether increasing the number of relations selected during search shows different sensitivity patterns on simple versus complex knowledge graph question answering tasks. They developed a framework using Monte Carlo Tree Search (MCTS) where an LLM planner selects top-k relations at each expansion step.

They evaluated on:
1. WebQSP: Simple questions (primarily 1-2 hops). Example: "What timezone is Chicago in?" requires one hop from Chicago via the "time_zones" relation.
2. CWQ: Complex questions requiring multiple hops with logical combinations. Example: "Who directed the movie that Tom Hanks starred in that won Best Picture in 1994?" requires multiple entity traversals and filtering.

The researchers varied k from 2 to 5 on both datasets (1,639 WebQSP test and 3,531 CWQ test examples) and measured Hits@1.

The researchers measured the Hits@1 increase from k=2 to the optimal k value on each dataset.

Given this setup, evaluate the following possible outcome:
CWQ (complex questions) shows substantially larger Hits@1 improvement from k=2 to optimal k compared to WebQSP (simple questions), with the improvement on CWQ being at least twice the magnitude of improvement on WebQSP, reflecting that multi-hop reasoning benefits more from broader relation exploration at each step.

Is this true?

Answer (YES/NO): NO